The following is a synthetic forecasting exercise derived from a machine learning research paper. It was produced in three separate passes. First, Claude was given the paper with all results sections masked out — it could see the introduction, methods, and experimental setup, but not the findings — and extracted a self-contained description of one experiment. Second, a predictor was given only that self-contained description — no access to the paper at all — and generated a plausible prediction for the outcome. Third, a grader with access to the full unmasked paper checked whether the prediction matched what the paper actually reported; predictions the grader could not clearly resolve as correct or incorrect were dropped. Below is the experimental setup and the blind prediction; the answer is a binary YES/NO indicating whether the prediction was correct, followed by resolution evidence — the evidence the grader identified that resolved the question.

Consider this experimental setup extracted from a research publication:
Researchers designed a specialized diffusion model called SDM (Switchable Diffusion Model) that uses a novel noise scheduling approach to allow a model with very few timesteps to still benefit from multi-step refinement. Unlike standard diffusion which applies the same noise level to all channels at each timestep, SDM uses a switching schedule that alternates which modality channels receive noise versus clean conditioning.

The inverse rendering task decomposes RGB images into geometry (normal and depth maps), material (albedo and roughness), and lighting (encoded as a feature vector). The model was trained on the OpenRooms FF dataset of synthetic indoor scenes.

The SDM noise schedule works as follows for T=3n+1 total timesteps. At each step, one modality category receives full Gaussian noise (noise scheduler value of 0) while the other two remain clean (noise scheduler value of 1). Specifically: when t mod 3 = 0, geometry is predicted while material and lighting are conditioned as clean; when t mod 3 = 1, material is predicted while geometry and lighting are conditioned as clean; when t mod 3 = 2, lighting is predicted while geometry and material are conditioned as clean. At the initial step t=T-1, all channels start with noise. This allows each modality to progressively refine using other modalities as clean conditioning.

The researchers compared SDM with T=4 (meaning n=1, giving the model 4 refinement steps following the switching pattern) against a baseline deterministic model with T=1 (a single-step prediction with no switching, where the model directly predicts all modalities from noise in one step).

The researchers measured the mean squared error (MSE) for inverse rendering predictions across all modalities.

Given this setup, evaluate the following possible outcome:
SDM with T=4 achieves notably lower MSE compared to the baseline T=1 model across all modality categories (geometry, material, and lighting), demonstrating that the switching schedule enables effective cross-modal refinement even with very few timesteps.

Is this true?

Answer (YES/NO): YES